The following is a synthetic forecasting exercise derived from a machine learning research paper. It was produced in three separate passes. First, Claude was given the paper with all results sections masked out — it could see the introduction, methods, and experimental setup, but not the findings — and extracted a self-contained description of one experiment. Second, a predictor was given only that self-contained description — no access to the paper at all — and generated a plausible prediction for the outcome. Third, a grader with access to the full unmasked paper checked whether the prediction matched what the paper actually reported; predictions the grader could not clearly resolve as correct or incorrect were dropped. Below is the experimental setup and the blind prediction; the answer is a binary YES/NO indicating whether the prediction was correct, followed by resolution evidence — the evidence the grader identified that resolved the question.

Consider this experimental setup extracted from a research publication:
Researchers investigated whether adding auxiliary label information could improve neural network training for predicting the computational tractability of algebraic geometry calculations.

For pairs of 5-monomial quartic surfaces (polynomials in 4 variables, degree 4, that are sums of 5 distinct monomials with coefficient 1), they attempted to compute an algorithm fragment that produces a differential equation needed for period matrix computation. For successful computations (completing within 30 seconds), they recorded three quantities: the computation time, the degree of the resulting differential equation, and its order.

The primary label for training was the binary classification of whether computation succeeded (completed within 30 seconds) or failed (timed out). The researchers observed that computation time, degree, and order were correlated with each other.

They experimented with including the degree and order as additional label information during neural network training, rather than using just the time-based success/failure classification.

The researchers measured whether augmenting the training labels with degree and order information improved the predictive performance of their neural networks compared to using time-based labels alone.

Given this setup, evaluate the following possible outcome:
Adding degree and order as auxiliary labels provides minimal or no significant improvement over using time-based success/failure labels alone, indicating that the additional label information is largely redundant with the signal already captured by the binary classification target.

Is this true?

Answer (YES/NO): YES